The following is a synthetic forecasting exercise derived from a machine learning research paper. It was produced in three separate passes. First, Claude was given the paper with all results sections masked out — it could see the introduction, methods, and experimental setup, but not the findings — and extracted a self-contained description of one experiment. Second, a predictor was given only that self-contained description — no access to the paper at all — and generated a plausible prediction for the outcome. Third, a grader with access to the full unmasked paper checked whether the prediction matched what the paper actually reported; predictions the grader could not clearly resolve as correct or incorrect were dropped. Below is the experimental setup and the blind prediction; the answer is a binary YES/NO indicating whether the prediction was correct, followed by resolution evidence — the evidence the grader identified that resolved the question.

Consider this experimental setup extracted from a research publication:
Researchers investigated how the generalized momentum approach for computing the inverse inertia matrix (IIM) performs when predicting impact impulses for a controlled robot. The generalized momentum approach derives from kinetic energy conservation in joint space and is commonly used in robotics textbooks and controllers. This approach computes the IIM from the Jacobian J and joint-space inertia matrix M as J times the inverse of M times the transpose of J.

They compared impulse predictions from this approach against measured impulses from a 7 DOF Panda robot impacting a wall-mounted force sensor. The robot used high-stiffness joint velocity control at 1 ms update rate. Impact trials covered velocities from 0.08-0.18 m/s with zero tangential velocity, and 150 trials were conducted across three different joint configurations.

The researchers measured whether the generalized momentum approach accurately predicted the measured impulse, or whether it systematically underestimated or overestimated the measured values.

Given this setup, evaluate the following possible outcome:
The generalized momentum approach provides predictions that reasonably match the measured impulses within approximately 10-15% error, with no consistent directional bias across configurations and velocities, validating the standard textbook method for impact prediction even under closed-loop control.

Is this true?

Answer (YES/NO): NO